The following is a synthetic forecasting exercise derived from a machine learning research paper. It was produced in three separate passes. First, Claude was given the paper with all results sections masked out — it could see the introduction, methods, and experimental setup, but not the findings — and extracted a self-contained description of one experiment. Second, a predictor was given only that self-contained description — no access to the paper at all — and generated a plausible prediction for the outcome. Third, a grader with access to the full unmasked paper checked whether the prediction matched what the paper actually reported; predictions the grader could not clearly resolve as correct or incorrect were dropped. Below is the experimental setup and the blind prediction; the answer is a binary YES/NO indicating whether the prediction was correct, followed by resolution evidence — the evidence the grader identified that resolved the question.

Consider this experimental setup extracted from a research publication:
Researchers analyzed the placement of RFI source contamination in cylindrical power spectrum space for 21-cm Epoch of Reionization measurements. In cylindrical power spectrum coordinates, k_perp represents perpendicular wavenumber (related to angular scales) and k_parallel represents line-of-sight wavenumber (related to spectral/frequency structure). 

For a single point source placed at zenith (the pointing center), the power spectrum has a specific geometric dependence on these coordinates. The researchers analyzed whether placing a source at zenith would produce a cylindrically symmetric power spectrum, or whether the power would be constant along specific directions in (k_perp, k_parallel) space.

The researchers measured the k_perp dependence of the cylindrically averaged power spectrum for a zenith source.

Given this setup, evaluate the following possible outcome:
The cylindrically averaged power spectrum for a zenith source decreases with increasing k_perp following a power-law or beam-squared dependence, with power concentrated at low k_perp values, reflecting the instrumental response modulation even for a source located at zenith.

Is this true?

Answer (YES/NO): NO